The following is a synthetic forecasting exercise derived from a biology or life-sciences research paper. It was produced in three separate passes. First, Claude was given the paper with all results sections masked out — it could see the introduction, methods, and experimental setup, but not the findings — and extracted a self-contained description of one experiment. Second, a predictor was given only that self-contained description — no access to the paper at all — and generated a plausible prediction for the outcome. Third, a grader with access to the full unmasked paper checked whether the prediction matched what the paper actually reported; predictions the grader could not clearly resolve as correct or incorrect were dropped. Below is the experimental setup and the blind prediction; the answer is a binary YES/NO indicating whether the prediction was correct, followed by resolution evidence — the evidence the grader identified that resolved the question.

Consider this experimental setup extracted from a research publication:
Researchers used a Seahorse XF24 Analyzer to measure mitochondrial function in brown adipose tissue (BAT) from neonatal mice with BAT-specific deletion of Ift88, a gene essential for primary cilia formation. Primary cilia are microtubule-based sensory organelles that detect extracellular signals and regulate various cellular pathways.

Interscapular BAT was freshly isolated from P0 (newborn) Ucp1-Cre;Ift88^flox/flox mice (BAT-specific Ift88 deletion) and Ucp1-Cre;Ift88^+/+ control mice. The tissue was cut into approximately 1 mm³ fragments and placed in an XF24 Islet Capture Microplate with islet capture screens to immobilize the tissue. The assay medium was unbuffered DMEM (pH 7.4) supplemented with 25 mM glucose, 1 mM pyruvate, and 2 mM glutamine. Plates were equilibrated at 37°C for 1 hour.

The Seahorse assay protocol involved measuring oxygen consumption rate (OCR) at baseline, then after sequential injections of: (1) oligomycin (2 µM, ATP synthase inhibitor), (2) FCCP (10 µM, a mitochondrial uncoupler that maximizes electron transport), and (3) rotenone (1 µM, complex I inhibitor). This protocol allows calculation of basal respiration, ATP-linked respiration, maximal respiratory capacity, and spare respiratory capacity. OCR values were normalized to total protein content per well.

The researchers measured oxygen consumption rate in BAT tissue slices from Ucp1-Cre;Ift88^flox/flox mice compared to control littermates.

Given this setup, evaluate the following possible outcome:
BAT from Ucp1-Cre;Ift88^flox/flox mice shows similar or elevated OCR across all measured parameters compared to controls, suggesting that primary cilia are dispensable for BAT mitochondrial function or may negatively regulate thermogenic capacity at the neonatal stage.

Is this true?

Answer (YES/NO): YES